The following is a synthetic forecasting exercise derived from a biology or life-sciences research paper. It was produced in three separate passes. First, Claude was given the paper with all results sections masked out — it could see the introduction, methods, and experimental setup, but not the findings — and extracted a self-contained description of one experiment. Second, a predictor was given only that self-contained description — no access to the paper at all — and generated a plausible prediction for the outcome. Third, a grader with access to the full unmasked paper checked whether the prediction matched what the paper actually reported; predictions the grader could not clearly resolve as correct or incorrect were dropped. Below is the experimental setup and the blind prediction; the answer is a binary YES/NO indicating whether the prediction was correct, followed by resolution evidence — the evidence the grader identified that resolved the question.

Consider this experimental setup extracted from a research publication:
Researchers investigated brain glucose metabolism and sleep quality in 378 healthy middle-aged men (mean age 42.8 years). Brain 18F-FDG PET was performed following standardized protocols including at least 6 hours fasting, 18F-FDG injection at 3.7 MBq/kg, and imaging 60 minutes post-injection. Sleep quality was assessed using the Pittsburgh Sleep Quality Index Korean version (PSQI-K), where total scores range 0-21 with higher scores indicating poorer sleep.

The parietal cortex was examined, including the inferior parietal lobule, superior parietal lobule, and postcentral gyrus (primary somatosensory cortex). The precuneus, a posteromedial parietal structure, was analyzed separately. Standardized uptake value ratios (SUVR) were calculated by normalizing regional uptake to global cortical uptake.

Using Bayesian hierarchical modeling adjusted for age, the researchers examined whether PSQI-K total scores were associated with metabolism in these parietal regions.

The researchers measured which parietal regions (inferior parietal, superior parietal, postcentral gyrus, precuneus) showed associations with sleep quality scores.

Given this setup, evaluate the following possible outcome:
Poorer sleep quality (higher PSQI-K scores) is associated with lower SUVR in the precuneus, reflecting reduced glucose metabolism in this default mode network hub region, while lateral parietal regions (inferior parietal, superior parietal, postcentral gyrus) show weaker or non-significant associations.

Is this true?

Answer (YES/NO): NO